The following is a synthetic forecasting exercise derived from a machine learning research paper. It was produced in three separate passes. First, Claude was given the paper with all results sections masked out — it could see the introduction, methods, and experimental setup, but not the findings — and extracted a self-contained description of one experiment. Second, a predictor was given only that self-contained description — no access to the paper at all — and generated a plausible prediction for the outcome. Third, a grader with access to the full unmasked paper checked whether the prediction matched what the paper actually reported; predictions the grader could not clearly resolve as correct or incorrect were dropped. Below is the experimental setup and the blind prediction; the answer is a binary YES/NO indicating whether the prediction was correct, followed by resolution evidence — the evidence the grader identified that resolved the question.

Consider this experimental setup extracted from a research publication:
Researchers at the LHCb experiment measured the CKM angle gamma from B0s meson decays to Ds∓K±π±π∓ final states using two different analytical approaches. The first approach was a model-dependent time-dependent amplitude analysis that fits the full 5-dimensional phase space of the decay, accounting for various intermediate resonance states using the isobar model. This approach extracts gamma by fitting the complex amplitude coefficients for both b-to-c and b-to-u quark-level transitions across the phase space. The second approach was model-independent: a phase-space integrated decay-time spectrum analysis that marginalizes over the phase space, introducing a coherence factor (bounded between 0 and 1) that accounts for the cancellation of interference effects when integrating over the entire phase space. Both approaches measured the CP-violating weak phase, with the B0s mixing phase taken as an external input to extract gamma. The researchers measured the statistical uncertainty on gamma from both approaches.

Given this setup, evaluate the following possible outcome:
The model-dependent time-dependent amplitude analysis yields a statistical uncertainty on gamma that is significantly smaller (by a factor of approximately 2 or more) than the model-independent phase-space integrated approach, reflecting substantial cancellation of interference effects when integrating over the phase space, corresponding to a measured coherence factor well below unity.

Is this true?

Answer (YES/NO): NO